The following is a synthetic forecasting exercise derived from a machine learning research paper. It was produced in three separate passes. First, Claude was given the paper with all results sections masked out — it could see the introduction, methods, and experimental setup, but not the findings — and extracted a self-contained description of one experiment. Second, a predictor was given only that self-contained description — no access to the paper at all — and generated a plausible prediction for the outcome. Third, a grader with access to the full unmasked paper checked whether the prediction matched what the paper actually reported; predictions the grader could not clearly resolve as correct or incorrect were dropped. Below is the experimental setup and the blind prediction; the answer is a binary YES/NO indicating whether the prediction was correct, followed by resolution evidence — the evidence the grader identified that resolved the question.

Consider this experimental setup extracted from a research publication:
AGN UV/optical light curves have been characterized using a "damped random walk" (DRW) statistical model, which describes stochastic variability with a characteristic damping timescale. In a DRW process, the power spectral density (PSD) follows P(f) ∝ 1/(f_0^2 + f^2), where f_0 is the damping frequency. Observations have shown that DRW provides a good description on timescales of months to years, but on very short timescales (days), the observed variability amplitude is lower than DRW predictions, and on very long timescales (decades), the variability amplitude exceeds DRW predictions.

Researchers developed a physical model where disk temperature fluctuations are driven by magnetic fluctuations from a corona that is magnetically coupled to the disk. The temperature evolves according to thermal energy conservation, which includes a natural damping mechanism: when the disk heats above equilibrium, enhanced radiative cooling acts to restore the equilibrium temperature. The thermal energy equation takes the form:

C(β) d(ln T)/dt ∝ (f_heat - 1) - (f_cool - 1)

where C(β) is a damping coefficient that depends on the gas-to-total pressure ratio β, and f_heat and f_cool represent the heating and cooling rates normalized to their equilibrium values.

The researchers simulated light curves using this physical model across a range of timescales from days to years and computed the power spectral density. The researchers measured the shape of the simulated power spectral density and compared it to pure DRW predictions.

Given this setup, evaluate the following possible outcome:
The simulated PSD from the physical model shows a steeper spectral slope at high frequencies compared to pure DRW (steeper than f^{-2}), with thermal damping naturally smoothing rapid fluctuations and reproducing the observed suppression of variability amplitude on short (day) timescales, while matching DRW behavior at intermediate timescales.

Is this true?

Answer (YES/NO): YES